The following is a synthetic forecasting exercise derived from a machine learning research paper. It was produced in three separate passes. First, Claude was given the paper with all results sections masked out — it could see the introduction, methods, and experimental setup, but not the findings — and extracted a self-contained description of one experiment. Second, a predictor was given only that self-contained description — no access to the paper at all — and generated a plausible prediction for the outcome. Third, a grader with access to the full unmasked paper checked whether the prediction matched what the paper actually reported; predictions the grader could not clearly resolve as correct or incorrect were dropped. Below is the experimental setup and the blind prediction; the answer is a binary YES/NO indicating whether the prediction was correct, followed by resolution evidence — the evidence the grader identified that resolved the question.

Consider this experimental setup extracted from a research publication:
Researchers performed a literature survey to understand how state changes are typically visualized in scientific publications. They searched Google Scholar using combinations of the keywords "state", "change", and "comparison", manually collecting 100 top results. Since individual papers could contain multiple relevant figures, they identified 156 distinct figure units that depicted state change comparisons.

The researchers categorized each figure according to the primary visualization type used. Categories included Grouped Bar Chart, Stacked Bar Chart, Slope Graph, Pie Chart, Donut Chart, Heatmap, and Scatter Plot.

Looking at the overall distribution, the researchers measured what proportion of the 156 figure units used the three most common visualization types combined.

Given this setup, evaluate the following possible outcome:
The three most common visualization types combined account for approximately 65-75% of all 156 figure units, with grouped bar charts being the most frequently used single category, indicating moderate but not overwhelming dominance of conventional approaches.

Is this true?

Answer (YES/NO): NO